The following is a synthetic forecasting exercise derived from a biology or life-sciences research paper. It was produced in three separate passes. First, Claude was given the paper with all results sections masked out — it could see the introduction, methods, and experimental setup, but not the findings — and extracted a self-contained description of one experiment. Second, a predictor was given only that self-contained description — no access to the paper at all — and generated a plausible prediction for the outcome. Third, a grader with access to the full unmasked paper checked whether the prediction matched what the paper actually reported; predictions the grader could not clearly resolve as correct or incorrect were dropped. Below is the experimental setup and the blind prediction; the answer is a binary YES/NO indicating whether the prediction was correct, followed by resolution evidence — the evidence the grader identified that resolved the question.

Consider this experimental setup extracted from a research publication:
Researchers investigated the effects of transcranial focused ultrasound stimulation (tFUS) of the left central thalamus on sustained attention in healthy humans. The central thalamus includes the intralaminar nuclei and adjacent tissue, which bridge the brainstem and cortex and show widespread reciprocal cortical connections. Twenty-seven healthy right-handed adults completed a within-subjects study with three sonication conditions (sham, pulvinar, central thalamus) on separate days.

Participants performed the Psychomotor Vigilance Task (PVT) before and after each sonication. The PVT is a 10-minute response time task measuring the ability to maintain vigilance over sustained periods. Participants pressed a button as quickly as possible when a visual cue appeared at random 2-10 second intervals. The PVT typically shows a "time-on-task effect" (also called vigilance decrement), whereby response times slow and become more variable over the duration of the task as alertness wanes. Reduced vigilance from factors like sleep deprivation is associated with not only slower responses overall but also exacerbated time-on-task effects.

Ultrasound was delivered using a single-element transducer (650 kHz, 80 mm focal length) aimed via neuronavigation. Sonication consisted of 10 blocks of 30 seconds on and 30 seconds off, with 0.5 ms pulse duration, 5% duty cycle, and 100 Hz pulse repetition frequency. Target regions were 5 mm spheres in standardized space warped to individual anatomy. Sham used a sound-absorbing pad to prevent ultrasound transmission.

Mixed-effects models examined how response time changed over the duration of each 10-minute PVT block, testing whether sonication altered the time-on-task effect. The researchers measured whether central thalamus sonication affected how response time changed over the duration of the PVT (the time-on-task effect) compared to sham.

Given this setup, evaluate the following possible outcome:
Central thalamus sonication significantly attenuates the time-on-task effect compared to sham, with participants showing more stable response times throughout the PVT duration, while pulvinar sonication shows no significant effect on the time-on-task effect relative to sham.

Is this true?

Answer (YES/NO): NO